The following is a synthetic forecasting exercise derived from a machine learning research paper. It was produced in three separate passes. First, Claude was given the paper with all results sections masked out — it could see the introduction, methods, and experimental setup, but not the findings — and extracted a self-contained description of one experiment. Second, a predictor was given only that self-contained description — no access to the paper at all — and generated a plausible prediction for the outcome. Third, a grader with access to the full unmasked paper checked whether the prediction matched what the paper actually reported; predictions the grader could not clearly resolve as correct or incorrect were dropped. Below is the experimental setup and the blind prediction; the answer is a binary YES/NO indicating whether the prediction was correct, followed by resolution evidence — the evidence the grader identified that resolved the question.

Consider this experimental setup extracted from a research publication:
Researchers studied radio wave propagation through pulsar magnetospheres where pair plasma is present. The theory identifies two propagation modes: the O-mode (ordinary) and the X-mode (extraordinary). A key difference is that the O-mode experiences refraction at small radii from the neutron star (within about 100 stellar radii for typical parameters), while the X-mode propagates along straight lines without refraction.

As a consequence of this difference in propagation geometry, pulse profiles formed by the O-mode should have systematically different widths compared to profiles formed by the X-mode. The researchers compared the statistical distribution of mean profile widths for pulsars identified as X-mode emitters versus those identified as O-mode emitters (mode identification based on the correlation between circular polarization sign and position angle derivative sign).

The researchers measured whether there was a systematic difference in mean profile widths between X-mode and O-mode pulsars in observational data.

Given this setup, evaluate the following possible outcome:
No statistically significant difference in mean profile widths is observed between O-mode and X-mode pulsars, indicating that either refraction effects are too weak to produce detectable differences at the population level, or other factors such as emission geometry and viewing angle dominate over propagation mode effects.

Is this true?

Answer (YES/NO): NO